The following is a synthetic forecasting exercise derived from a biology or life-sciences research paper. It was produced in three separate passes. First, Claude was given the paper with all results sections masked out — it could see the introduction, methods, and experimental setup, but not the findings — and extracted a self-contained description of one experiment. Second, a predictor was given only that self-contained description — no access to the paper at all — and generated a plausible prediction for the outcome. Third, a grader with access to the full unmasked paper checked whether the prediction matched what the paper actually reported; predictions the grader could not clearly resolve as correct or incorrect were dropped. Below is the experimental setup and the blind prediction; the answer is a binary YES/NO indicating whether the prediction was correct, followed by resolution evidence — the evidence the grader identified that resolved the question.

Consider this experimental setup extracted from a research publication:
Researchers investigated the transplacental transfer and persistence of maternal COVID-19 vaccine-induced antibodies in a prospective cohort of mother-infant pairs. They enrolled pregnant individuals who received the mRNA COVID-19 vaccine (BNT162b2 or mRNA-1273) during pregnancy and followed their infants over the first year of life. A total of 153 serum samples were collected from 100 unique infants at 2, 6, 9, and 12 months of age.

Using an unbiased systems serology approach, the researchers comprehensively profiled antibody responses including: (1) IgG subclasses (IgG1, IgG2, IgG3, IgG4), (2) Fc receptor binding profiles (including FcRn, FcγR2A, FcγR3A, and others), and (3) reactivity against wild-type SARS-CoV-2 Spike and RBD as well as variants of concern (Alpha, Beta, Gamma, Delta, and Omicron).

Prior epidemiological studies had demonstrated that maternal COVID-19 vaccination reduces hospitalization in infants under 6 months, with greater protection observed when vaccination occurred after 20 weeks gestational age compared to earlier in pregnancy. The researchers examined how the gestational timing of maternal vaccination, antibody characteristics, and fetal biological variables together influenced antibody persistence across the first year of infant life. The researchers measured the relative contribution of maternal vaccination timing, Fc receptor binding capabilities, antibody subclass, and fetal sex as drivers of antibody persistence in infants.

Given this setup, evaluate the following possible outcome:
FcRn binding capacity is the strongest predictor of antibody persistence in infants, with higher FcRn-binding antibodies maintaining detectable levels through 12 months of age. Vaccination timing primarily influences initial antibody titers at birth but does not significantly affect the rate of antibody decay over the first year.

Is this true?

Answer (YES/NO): NO